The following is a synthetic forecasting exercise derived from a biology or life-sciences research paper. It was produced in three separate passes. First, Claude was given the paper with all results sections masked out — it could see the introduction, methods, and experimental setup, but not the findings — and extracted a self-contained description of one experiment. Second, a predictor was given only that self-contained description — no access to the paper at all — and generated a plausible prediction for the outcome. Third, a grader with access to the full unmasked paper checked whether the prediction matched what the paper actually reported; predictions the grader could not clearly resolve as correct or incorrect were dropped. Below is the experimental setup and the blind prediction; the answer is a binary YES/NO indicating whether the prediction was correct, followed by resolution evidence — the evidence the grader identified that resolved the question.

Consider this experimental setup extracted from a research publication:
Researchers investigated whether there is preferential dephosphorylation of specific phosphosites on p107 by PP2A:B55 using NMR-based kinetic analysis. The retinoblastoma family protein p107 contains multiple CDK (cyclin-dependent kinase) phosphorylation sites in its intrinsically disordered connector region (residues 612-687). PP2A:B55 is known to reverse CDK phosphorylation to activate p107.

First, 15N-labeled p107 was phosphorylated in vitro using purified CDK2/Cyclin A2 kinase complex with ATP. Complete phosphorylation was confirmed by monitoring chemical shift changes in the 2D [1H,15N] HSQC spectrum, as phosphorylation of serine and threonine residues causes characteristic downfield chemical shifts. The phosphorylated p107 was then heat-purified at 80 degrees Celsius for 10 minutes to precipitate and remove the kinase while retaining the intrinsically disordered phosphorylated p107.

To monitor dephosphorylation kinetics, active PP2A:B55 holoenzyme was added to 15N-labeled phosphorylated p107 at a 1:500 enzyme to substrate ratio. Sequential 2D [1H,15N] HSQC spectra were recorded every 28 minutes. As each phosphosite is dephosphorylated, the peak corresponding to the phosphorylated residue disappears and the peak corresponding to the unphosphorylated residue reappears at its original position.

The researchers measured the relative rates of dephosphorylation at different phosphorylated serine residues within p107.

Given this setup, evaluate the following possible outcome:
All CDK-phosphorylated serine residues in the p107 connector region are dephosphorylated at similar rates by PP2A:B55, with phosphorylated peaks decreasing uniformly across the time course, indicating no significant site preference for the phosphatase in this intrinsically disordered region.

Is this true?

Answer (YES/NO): NO